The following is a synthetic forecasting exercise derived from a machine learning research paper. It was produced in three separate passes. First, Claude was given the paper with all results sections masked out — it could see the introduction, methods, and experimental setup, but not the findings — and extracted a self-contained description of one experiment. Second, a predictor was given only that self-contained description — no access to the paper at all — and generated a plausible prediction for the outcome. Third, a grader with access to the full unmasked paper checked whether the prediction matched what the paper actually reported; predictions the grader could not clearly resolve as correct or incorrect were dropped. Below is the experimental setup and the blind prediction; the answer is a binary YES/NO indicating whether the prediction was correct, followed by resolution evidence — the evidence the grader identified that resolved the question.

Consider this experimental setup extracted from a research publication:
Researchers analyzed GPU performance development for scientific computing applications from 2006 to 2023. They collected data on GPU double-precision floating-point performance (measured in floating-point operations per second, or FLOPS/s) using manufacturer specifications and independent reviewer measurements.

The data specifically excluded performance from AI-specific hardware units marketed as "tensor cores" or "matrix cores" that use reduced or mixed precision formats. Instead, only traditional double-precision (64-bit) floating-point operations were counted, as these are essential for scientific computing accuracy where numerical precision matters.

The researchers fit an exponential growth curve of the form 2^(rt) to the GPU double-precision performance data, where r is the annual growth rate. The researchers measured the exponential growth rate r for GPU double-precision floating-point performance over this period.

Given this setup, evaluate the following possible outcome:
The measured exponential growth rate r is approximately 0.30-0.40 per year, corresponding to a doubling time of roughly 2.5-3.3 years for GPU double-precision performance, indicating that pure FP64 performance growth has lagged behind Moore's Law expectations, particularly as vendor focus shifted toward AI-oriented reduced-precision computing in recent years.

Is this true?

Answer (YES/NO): NO